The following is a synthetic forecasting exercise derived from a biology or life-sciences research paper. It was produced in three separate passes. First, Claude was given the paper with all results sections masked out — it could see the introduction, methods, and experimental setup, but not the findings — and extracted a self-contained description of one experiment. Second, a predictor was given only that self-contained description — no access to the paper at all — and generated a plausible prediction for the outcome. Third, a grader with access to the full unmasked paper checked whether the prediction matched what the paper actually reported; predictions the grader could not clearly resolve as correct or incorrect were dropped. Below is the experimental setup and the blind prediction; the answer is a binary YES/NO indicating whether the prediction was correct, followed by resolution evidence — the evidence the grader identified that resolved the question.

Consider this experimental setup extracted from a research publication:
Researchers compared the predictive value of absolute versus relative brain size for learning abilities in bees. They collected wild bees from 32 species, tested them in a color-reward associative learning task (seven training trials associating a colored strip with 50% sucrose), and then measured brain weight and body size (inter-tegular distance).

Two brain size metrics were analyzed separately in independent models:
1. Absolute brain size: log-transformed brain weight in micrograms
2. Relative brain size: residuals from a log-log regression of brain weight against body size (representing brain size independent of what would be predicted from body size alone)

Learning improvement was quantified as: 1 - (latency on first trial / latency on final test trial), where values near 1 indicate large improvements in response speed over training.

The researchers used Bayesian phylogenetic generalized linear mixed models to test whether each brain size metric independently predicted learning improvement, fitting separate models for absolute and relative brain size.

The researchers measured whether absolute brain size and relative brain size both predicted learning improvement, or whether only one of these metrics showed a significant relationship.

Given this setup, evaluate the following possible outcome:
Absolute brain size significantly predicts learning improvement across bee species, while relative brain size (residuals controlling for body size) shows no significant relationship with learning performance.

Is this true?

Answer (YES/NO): NO